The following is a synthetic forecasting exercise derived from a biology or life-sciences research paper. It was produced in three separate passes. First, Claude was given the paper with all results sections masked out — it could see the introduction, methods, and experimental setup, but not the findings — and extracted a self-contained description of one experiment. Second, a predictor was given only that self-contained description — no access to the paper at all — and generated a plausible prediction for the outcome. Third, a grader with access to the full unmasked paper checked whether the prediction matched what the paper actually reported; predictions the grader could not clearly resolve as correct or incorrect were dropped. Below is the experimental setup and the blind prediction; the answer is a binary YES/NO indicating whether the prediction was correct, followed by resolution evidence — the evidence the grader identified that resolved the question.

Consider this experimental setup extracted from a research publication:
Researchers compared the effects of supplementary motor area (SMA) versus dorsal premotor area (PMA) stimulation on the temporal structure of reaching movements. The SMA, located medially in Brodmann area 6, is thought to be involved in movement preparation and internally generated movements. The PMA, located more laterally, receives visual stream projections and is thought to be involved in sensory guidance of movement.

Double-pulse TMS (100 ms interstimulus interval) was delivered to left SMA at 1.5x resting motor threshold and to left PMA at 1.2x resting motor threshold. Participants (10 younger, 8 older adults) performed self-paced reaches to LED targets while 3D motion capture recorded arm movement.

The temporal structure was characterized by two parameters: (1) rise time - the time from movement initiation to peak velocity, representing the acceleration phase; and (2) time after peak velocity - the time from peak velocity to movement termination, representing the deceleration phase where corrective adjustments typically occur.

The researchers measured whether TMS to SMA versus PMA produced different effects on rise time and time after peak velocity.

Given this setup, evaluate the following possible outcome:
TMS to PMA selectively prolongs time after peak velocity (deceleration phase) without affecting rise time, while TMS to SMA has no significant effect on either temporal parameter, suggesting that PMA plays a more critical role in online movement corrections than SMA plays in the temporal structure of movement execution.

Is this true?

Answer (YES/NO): NO